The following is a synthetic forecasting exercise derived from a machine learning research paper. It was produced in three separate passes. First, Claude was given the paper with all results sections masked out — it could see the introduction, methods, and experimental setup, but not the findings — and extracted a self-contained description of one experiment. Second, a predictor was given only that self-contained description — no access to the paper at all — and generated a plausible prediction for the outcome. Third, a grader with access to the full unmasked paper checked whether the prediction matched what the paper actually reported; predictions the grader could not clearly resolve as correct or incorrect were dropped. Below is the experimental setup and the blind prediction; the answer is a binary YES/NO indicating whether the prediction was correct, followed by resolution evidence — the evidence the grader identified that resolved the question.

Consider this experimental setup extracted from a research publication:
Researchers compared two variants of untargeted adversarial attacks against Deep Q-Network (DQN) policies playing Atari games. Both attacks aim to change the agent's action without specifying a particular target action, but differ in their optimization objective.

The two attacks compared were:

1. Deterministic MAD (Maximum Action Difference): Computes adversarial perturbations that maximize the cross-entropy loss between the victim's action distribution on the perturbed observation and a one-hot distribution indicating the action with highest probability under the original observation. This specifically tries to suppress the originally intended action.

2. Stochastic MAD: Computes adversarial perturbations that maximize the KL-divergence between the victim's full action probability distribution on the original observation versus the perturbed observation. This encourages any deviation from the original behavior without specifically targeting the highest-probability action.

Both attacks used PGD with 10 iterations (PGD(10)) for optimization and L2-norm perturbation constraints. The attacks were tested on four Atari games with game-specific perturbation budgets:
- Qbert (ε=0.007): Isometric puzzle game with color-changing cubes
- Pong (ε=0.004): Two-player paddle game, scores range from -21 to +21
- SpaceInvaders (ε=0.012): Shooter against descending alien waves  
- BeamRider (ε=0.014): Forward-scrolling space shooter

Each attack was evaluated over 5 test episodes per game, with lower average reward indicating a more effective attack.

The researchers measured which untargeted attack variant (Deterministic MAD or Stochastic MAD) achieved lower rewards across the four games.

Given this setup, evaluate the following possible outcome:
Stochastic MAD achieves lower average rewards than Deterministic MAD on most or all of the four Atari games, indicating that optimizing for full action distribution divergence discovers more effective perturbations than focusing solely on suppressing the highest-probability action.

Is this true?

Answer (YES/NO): NO